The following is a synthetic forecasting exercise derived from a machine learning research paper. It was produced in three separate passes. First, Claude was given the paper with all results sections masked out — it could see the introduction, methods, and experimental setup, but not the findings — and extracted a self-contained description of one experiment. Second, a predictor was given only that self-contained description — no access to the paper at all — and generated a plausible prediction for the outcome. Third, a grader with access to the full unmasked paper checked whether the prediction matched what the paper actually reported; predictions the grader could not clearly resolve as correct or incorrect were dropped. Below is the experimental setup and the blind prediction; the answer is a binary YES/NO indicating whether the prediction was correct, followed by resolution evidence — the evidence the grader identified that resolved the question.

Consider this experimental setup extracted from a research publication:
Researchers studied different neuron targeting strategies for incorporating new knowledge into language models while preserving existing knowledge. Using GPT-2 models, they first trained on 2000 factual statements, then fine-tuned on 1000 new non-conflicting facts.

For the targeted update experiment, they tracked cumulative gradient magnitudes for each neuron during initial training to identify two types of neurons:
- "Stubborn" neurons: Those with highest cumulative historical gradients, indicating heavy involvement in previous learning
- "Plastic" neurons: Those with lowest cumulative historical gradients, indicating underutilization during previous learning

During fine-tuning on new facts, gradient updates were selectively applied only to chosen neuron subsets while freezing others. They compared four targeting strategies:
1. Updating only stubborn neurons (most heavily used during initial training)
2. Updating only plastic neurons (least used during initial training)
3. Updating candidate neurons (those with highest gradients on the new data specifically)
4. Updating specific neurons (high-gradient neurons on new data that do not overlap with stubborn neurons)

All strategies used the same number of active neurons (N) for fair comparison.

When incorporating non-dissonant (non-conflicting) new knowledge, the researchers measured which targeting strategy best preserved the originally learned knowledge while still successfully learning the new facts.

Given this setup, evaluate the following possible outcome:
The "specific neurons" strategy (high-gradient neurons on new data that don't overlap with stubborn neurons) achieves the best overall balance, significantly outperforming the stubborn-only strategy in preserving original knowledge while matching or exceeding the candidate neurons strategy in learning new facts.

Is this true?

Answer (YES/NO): NO